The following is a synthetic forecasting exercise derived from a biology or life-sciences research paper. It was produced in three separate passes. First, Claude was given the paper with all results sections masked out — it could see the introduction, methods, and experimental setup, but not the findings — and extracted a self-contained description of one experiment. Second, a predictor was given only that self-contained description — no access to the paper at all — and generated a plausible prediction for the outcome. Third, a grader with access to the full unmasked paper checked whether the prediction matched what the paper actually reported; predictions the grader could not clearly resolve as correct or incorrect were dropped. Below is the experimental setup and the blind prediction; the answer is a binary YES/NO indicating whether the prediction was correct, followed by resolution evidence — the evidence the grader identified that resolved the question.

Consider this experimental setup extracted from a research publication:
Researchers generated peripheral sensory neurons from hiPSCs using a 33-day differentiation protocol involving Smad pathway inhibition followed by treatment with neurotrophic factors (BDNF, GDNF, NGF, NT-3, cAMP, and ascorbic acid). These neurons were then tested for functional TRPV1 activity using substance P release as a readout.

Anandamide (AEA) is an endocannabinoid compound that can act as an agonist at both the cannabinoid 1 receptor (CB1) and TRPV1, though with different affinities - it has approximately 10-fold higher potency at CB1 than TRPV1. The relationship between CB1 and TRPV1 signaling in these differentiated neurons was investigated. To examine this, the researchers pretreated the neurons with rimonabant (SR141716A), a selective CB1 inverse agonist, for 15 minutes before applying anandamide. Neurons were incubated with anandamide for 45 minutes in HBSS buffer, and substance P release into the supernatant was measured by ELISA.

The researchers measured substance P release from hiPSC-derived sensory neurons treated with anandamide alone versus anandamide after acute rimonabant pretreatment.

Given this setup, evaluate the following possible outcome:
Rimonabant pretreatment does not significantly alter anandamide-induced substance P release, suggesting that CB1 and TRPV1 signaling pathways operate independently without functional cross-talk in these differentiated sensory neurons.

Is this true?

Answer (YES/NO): NO